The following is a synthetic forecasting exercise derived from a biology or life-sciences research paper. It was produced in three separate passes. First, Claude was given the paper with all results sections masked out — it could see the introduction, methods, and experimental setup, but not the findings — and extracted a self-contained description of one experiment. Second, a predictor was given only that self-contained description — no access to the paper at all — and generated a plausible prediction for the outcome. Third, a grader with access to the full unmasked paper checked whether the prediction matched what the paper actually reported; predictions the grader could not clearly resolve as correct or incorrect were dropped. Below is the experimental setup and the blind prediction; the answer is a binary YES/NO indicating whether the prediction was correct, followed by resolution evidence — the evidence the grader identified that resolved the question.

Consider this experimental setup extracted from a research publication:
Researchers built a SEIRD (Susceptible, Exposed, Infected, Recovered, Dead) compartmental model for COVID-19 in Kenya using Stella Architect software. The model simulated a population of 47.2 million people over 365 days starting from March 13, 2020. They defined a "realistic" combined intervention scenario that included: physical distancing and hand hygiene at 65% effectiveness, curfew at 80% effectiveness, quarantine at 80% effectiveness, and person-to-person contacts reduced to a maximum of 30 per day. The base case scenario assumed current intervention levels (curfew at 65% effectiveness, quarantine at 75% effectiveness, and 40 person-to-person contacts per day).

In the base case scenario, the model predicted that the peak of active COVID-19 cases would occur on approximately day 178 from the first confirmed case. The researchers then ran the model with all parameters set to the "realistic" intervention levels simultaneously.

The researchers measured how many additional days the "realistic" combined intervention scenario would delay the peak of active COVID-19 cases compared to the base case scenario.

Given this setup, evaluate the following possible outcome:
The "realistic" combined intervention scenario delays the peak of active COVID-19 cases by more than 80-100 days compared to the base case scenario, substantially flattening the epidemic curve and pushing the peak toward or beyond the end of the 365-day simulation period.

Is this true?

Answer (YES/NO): NO